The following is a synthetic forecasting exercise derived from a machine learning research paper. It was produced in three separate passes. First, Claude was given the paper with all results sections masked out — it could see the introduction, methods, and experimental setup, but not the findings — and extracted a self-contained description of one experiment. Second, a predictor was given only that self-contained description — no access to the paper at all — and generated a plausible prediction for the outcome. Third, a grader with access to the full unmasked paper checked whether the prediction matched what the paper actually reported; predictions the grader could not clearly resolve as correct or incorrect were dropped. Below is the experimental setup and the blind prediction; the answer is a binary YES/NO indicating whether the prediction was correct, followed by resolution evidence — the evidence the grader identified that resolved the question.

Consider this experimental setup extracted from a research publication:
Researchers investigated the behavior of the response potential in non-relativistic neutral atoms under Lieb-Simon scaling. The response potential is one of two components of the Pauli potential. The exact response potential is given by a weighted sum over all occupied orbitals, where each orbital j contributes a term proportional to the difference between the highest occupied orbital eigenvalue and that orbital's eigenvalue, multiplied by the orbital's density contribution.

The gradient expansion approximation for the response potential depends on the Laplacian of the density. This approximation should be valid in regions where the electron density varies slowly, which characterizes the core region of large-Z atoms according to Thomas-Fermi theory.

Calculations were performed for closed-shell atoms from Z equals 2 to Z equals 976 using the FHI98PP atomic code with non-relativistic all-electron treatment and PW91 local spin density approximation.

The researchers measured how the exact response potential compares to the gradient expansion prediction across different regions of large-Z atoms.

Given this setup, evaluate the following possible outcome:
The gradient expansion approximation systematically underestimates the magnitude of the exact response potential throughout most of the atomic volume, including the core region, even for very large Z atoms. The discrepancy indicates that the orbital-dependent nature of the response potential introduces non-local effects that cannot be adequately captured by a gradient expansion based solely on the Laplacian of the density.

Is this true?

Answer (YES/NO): NO